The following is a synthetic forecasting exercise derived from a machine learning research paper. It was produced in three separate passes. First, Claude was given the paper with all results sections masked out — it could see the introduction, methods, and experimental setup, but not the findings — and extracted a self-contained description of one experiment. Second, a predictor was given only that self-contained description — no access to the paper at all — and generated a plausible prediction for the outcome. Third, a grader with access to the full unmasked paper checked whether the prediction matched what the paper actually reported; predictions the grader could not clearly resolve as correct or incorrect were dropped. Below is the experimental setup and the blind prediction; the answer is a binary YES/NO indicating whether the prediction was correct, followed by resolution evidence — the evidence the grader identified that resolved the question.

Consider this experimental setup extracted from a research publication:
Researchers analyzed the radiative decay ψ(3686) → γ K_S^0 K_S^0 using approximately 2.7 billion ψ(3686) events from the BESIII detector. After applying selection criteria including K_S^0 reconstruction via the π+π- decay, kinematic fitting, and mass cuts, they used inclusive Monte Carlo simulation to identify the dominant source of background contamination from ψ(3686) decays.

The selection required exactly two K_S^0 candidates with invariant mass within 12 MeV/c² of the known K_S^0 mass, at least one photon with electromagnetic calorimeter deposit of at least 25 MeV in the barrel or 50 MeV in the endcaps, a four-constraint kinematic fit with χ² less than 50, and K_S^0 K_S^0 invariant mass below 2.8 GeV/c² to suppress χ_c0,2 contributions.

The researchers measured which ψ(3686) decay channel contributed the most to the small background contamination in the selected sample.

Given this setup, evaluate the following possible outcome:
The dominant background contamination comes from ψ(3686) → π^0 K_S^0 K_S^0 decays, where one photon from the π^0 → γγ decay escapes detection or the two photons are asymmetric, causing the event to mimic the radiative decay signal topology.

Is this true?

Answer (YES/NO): NO